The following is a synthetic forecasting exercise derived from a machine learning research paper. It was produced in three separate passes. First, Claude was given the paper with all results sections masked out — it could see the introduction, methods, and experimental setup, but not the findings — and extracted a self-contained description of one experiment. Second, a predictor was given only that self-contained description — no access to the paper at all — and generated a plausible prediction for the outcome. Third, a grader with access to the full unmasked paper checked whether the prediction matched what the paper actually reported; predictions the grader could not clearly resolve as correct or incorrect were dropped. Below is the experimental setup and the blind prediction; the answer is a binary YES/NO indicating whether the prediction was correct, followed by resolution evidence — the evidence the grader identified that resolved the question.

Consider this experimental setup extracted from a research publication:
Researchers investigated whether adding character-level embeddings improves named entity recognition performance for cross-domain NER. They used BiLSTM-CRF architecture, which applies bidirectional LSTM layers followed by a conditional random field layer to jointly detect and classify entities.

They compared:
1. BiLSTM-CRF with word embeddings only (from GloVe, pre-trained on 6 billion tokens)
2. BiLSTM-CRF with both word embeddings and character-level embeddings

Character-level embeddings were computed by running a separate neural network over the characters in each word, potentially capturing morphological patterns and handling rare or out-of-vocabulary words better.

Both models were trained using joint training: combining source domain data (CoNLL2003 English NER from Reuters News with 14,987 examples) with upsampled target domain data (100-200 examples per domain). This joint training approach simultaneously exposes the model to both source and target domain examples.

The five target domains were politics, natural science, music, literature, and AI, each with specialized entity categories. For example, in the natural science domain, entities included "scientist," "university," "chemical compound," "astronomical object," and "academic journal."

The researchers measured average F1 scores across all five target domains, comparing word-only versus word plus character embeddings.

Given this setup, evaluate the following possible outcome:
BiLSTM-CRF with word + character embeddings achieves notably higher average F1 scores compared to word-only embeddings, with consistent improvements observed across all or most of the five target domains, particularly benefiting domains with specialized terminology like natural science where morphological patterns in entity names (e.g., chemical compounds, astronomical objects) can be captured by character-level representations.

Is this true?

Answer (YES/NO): NO